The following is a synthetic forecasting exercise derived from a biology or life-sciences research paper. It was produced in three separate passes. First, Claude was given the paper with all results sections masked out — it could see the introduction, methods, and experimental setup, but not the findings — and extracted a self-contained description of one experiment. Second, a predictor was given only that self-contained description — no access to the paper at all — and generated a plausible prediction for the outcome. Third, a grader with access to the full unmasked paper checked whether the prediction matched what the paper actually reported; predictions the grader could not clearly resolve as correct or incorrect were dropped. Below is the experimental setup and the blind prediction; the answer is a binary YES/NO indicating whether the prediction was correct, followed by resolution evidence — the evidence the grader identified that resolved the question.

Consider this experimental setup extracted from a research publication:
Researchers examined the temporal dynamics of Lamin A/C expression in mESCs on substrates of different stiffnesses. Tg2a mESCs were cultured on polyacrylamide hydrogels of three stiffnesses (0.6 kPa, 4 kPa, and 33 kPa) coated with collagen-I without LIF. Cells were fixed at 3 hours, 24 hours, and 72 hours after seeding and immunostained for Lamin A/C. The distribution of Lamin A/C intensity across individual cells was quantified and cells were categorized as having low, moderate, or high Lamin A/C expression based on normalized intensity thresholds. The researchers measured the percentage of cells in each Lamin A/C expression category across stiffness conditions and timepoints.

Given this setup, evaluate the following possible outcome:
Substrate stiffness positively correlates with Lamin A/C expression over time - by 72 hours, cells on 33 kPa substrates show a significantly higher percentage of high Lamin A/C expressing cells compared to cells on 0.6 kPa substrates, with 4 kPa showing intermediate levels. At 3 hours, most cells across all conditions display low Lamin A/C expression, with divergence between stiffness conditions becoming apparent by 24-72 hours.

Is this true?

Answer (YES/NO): NO